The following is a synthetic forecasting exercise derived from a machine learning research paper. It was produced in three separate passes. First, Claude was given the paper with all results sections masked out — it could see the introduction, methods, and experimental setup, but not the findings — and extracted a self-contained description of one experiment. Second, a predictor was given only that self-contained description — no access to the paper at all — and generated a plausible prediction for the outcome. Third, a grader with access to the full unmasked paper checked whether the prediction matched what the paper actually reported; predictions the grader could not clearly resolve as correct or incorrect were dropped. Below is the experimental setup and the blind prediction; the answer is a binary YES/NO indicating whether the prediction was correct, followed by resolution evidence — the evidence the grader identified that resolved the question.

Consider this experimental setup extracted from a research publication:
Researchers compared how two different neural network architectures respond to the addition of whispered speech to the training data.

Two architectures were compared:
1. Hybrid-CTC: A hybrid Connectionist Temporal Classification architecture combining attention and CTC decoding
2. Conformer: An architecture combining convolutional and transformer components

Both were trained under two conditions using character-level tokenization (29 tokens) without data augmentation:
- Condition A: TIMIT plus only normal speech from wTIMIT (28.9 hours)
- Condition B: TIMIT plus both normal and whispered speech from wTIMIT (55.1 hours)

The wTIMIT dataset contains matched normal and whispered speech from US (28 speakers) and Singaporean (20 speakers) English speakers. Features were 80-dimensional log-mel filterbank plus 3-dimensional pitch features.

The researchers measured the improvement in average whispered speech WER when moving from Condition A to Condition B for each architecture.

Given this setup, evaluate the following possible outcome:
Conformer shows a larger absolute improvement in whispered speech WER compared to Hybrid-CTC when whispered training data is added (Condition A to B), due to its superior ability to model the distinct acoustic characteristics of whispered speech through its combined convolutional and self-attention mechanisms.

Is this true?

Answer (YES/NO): NO